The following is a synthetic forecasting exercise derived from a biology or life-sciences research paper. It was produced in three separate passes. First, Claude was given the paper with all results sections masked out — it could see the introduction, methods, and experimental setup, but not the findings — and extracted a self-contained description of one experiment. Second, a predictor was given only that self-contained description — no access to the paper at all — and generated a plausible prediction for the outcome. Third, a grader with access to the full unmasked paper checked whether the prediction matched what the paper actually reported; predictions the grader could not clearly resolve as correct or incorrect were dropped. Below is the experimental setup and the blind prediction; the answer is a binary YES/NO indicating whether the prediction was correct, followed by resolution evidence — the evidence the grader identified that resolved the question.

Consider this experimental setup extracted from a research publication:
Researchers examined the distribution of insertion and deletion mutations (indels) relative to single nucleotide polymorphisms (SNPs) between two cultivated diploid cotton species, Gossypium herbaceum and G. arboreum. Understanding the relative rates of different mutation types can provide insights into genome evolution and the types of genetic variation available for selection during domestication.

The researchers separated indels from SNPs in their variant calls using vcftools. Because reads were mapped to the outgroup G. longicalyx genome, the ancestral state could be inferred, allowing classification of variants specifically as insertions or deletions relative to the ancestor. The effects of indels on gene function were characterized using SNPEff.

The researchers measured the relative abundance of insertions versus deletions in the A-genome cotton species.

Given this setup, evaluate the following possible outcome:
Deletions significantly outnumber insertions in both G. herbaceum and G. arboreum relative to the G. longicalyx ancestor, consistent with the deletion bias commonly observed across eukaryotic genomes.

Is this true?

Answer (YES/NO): YES